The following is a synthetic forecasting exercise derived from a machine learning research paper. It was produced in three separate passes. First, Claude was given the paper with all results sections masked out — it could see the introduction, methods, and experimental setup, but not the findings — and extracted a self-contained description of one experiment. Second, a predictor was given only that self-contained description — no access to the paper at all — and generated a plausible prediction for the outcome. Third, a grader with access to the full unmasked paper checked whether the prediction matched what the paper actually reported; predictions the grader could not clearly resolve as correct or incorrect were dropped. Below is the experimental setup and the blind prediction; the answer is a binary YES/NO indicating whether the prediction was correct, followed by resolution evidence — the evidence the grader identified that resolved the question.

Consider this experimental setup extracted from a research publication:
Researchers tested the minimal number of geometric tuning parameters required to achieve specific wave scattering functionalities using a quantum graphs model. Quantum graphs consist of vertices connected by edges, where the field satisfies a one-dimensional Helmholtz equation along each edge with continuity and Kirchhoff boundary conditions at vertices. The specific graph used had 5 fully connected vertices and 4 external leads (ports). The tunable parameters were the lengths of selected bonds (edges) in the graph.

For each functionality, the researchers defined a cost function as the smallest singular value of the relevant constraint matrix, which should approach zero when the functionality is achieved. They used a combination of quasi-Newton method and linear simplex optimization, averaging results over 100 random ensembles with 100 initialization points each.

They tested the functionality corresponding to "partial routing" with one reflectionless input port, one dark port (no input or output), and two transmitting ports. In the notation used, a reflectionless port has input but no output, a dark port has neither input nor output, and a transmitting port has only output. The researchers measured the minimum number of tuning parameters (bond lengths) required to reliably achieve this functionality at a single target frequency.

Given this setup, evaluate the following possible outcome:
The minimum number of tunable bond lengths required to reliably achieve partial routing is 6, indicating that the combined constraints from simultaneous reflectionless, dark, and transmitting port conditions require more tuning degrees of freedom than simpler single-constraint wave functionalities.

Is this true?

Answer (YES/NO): NO